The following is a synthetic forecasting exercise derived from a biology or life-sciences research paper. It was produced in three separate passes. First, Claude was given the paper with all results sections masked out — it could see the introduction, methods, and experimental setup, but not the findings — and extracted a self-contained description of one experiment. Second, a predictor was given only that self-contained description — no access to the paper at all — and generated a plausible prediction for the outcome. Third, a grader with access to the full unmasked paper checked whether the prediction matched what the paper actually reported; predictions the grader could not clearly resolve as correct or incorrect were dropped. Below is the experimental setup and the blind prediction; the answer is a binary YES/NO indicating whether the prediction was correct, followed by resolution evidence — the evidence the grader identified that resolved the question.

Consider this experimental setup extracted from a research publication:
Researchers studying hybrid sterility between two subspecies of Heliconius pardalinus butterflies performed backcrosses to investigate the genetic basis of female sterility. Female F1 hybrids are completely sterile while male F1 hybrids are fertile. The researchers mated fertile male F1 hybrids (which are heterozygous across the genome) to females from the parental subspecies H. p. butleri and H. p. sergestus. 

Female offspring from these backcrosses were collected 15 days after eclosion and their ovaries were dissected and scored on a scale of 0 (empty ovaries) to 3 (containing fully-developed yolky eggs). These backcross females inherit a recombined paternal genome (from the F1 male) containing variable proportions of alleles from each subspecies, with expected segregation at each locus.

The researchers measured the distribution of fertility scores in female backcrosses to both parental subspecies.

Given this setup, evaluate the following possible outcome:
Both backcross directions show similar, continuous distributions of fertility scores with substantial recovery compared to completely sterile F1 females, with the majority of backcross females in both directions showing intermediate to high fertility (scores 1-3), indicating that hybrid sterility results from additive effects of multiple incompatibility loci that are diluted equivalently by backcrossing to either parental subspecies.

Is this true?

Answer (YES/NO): NO